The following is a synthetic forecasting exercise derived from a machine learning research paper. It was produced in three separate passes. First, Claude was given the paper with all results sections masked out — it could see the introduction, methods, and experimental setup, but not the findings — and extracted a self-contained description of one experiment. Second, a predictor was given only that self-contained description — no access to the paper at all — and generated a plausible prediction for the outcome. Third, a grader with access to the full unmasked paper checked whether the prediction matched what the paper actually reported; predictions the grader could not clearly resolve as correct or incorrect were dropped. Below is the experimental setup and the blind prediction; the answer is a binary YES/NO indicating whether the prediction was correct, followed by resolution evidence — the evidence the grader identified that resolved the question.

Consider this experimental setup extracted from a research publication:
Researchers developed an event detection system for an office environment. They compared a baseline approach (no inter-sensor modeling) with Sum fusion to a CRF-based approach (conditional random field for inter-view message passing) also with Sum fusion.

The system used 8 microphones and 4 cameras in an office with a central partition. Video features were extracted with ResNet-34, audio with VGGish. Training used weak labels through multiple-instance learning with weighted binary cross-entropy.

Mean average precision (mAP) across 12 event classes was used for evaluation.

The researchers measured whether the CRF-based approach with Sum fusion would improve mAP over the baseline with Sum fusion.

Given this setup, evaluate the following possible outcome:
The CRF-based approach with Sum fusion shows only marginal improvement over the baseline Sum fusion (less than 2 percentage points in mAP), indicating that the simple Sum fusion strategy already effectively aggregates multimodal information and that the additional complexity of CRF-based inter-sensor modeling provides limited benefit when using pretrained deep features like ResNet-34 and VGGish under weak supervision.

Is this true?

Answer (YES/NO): NO